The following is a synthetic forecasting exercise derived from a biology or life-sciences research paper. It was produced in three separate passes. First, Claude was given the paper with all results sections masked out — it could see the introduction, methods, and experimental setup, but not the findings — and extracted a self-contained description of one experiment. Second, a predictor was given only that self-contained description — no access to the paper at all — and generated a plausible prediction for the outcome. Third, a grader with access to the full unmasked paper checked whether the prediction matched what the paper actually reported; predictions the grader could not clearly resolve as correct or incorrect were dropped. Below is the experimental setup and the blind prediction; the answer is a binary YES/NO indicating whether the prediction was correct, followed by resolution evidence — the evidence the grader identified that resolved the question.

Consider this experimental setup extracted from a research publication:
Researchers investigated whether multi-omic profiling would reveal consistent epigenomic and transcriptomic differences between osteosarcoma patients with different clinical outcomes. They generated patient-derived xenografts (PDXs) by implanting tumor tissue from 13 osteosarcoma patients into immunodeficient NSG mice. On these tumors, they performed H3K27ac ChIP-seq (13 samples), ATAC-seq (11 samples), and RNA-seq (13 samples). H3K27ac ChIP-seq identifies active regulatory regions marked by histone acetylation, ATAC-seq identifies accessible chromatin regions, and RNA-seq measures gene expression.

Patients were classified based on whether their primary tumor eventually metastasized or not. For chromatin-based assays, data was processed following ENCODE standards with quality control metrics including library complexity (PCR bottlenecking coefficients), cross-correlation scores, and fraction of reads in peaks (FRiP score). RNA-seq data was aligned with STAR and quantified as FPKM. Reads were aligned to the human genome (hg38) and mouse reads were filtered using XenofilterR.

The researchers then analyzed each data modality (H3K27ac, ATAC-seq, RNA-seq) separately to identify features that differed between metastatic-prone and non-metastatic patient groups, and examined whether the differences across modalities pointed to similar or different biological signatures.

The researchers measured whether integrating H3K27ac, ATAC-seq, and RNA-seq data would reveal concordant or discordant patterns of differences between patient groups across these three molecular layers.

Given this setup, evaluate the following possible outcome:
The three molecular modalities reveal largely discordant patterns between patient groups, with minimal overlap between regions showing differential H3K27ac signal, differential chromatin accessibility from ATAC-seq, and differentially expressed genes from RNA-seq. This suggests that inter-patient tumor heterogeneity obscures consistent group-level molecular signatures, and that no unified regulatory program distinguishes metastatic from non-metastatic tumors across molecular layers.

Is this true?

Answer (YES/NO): NO